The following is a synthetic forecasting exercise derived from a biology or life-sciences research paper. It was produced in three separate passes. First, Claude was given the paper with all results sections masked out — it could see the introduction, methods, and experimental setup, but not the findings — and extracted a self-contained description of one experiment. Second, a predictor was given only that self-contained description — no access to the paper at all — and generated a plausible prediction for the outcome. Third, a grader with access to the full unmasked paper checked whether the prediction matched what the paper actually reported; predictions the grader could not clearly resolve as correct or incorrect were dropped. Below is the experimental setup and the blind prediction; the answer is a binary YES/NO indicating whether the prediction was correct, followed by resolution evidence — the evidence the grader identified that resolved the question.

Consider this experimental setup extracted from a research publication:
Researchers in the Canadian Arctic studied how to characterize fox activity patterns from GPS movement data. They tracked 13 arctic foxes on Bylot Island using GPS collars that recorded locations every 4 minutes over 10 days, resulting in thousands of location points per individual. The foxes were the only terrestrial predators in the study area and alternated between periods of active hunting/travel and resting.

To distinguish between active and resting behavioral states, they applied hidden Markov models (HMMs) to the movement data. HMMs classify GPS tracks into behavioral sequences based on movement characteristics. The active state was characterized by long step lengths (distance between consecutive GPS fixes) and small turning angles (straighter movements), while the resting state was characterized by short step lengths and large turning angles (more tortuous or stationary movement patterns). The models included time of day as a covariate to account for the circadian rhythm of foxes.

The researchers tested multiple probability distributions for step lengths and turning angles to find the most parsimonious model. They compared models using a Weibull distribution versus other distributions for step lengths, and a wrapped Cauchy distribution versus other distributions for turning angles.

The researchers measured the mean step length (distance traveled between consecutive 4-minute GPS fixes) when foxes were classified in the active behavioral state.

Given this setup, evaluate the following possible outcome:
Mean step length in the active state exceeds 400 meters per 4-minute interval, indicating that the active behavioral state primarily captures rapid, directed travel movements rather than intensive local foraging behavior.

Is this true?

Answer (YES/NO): NO